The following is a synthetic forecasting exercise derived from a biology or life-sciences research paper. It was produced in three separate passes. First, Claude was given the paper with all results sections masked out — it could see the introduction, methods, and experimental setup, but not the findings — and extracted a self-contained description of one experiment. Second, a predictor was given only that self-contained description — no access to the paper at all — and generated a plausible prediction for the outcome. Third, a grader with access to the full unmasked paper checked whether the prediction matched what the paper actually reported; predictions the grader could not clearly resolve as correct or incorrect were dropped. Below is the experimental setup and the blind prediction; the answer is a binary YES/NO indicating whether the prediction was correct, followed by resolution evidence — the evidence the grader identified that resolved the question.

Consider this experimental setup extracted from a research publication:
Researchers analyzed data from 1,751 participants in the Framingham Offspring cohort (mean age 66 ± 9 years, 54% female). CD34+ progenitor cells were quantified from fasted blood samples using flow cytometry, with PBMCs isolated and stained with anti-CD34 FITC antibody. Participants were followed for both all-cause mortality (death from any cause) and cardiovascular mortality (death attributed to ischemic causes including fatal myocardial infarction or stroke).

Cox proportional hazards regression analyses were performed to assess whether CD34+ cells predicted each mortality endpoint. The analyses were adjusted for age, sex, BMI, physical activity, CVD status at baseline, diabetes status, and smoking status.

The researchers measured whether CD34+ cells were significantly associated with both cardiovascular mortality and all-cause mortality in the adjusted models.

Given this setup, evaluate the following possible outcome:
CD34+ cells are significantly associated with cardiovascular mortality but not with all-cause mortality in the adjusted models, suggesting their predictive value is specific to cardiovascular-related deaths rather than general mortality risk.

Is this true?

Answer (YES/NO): NO